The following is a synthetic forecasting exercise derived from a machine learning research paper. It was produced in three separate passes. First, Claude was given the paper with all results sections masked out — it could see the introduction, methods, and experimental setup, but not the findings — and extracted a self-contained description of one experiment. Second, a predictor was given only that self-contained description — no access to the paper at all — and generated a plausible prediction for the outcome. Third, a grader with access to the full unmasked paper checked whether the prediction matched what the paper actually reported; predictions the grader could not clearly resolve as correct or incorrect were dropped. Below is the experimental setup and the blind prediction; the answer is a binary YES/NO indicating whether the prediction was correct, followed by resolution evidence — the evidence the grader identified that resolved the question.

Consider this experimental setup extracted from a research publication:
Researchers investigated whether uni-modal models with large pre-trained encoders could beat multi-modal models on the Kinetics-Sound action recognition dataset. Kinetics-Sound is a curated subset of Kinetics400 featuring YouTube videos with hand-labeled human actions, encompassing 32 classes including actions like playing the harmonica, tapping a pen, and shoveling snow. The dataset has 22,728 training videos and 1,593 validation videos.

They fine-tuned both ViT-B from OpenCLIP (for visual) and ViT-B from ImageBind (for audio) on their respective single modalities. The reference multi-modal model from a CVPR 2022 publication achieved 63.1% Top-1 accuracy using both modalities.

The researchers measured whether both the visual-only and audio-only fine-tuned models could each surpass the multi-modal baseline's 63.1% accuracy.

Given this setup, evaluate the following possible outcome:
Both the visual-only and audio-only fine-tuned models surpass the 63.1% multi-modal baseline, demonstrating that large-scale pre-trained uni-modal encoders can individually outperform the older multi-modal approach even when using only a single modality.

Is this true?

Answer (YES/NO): YES